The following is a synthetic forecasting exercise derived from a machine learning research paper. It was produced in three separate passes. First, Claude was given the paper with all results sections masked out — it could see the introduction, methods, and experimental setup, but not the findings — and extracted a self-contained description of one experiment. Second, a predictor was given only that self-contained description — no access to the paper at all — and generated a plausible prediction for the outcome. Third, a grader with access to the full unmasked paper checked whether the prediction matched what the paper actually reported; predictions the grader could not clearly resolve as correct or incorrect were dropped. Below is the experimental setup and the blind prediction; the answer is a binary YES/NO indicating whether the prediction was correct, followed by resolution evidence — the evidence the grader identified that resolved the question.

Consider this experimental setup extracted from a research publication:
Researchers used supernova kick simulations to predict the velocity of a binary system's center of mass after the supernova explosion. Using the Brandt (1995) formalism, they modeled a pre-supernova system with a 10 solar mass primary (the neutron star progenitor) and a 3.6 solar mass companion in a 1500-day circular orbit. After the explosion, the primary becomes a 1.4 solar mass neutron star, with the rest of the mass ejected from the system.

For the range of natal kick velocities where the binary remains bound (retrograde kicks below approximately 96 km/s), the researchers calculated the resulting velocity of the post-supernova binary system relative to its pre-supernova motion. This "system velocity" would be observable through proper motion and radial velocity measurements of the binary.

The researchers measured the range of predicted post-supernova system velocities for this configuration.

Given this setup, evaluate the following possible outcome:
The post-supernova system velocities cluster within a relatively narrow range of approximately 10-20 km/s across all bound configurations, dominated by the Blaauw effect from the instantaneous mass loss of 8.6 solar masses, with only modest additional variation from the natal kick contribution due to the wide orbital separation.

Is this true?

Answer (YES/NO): NO